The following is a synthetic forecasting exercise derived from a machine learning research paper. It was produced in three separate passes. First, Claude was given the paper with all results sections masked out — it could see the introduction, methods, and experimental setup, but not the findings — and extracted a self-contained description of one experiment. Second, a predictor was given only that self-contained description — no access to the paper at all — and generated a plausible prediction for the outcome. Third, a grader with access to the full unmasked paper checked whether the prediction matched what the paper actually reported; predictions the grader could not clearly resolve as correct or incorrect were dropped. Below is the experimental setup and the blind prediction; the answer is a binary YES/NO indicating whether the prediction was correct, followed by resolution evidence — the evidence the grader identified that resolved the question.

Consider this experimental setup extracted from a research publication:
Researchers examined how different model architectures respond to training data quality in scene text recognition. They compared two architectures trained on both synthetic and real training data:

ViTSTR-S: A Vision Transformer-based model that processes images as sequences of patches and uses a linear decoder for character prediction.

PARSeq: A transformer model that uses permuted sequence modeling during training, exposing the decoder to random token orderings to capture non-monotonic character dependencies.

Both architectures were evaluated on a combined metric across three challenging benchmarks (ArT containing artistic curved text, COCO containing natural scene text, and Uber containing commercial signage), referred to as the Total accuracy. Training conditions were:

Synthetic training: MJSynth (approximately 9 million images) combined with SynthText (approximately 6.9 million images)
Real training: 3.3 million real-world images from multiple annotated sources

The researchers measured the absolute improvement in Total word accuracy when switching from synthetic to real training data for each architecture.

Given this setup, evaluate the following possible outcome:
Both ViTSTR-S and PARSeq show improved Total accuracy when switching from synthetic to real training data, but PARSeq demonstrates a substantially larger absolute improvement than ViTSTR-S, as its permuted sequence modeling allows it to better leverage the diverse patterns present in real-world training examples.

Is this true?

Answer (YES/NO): NO